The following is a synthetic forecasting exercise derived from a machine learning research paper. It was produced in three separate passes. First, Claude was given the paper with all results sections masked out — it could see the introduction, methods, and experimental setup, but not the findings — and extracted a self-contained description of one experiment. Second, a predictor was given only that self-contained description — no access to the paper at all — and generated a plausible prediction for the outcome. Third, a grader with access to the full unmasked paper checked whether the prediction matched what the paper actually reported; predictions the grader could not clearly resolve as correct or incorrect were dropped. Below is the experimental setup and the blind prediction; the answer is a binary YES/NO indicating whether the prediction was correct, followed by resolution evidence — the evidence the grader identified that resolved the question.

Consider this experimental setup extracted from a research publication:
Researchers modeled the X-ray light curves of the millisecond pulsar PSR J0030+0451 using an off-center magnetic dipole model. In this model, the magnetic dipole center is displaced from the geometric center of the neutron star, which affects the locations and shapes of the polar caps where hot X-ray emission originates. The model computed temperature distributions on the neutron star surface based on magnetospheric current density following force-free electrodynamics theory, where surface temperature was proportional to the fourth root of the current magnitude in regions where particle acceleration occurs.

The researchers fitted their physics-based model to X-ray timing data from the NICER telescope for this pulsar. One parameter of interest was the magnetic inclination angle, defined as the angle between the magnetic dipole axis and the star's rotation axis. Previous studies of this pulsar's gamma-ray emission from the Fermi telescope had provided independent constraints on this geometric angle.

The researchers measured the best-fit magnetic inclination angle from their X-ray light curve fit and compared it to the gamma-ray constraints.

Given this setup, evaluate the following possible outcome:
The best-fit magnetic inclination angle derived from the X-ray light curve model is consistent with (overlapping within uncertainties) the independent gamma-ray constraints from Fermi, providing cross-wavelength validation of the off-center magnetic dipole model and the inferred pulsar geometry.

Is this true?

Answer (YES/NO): NO